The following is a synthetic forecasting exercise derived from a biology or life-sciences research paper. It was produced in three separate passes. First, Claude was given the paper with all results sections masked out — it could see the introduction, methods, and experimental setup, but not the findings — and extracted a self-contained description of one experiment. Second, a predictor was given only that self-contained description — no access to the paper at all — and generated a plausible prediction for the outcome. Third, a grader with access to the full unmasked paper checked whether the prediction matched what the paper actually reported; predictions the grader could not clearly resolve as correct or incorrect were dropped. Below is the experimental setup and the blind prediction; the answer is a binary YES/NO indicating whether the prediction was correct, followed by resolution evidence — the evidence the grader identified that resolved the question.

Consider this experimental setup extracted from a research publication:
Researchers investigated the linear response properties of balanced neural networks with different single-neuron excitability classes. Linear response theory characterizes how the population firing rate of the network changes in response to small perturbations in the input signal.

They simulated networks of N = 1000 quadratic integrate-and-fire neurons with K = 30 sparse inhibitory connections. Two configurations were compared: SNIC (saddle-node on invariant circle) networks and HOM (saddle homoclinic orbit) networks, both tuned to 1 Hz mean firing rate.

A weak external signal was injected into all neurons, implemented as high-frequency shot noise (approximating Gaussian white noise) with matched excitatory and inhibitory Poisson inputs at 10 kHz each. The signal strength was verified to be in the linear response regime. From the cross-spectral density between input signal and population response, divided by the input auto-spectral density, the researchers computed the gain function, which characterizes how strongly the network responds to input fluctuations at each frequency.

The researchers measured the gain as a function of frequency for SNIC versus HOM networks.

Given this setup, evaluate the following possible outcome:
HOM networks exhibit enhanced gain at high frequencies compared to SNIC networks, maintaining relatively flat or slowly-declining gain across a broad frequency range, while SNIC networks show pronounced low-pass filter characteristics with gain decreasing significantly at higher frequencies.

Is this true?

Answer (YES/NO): NO